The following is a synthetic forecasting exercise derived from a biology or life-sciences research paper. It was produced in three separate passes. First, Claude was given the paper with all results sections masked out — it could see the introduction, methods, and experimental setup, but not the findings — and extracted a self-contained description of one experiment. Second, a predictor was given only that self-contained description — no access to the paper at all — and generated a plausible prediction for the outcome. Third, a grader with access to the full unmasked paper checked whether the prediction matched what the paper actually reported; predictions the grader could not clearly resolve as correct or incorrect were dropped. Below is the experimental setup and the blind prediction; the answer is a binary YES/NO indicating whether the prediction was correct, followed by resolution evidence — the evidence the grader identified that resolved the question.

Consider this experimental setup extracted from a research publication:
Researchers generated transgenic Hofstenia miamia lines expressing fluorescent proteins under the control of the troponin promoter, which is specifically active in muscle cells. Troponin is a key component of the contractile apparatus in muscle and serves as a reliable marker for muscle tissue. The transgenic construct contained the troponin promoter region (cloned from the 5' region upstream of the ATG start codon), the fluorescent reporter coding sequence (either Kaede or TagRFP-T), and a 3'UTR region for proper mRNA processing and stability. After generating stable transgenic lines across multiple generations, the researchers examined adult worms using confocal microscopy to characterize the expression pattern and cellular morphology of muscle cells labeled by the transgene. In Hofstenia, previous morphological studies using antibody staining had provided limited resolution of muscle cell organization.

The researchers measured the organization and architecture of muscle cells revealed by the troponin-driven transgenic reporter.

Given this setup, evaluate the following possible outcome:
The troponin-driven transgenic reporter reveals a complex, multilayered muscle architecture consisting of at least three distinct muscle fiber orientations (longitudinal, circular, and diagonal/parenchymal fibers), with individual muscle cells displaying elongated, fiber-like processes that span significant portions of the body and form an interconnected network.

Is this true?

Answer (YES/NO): YES